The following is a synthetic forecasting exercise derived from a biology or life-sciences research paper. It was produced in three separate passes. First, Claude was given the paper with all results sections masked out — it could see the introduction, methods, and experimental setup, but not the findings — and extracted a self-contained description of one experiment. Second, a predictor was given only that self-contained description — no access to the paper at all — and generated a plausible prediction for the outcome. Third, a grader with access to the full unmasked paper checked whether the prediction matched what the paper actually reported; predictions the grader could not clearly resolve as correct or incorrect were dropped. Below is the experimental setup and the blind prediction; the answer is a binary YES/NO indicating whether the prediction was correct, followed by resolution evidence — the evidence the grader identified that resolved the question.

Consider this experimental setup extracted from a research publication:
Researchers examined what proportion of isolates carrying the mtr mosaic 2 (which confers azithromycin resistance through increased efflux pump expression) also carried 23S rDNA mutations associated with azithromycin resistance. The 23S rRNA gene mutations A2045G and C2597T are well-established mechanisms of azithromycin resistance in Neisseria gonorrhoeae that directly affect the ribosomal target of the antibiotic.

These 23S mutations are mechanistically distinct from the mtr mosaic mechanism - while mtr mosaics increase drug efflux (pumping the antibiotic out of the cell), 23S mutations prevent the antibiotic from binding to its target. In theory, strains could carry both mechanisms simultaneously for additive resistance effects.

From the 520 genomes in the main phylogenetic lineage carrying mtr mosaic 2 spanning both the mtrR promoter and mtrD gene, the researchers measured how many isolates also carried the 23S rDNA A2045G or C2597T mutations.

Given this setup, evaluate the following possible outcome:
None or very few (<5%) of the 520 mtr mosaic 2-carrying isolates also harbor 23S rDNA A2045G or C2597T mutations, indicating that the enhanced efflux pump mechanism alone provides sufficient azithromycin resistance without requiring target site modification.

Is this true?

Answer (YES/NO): YES